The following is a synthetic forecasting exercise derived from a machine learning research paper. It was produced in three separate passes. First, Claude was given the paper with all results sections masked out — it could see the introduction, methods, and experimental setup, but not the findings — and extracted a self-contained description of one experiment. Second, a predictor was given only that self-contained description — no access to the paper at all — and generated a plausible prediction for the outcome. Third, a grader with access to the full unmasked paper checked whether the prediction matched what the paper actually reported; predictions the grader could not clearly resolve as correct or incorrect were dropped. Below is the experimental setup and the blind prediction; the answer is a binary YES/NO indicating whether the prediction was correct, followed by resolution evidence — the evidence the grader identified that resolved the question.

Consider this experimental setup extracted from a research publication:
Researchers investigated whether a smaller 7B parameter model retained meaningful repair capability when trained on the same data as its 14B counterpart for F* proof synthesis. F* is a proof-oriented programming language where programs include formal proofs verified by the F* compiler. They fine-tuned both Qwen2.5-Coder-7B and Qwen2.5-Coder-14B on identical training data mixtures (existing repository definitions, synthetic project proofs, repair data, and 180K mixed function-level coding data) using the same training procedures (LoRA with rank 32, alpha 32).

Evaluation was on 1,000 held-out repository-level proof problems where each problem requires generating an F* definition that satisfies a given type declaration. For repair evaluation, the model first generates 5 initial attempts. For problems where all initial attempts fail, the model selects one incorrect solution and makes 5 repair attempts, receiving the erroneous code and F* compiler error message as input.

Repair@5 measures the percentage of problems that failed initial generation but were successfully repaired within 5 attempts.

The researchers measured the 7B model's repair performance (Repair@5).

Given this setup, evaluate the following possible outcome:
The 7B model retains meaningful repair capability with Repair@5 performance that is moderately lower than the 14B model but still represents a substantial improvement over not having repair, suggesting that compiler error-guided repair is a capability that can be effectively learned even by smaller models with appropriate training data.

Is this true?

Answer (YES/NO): NO